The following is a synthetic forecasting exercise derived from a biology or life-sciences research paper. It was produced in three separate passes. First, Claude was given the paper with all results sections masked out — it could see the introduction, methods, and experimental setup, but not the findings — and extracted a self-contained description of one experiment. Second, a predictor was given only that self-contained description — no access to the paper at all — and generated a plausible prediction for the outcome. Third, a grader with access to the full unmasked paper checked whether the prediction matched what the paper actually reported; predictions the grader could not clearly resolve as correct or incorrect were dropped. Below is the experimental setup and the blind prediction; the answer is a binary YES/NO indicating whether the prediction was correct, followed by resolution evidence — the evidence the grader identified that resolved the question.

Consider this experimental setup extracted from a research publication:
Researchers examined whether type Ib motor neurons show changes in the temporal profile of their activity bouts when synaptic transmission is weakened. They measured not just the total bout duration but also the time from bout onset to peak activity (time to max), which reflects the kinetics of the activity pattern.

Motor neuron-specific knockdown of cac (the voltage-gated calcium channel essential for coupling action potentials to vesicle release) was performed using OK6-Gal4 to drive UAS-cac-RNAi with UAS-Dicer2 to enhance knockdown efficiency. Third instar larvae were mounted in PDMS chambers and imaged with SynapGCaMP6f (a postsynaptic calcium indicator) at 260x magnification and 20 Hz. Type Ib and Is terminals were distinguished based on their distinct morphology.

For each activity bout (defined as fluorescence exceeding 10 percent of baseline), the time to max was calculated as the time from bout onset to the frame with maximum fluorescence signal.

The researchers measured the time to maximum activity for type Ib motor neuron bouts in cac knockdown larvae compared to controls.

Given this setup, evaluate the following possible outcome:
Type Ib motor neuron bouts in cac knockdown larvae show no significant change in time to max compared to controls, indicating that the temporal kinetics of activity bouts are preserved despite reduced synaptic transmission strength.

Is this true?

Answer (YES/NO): NO